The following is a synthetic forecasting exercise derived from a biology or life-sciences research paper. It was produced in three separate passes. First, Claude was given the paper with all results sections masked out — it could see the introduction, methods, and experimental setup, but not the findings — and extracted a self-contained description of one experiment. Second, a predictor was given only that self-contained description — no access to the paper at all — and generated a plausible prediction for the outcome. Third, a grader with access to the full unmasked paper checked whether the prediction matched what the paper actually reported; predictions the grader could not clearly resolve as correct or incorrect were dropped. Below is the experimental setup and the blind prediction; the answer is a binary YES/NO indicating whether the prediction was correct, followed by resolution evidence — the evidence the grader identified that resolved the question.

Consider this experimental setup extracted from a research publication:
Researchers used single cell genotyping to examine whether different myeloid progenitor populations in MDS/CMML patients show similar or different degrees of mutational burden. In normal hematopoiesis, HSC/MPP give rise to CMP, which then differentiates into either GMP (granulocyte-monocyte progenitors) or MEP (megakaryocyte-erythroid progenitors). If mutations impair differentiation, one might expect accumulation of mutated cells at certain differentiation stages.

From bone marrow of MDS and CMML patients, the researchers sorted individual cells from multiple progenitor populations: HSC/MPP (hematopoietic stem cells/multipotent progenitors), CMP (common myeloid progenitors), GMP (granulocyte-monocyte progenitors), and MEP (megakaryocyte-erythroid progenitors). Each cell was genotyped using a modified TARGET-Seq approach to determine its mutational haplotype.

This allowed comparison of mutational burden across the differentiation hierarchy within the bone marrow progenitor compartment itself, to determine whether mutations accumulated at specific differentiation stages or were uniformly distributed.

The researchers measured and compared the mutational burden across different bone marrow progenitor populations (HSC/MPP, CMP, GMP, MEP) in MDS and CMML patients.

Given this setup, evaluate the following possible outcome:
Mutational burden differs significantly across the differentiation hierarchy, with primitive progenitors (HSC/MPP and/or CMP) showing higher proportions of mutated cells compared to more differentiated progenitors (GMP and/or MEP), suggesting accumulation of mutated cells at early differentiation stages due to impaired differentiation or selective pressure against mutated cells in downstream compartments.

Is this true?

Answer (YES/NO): NO